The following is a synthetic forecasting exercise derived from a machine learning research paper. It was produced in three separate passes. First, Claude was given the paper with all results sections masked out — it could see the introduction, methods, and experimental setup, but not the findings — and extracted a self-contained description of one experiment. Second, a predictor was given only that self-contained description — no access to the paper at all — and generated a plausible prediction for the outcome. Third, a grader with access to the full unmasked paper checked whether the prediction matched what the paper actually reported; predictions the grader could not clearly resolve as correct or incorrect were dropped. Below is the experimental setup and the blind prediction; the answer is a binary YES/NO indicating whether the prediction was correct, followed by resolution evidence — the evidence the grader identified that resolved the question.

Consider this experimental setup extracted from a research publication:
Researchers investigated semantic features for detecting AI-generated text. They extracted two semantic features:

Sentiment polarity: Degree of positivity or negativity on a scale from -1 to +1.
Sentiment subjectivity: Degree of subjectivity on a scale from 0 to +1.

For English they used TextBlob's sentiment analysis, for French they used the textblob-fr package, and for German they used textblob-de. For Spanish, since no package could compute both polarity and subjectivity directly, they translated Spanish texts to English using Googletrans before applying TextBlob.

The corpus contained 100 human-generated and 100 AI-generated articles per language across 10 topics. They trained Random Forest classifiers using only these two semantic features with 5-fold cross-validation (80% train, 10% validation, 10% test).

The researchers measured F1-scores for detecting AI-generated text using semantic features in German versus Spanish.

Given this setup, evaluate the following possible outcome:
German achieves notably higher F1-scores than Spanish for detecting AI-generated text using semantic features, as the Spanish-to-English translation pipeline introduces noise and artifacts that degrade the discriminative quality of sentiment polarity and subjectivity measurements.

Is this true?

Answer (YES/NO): NO